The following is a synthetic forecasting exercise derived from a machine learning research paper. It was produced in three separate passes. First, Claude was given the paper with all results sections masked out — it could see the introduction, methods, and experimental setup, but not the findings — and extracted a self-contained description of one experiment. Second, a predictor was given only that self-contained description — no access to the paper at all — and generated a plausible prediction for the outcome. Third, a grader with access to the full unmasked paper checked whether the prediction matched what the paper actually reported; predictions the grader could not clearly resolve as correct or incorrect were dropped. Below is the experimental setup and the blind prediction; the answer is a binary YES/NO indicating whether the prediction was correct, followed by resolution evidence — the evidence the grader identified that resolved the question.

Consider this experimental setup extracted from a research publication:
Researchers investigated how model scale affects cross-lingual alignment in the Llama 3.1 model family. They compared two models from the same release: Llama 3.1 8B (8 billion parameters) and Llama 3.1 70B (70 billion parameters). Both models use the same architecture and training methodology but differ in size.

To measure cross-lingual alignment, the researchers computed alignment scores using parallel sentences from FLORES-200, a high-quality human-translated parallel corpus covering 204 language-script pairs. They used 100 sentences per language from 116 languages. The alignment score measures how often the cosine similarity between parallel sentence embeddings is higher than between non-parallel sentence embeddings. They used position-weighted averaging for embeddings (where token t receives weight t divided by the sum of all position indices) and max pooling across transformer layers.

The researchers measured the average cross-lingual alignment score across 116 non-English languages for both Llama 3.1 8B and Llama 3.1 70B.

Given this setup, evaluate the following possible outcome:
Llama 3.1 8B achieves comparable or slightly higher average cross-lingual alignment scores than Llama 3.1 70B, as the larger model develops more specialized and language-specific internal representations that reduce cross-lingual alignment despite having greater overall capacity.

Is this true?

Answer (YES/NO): NO